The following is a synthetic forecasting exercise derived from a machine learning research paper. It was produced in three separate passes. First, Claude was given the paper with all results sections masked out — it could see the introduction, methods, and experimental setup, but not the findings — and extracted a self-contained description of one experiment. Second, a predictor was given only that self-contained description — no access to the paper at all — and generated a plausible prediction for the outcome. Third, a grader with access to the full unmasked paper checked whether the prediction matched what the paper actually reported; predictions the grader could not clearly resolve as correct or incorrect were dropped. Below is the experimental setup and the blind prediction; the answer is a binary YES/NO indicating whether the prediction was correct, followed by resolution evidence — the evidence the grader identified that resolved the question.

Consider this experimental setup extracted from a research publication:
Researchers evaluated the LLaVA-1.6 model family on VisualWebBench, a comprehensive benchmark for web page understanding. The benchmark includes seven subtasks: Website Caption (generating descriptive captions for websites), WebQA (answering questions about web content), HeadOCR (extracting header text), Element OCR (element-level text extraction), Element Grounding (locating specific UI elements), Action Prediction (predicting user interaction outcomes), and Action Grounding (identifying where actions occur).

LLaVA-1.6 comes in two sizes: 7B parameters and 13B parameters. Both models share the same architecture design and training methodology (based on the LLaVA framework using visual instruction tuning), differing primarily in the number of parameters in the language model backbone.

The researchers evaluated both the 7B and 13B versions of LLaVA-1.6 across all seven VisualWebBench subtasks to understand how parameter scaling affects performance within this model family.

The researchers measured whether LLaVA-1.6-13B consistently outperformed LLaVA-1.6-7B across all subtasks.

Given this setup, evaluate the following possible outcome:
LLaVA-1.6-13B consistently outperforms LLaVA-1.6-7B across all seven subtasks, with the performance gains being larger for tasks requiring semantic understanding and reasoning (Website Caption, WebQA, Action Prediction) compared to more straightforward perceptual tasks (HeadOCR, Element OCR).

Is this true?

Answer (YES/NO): NO